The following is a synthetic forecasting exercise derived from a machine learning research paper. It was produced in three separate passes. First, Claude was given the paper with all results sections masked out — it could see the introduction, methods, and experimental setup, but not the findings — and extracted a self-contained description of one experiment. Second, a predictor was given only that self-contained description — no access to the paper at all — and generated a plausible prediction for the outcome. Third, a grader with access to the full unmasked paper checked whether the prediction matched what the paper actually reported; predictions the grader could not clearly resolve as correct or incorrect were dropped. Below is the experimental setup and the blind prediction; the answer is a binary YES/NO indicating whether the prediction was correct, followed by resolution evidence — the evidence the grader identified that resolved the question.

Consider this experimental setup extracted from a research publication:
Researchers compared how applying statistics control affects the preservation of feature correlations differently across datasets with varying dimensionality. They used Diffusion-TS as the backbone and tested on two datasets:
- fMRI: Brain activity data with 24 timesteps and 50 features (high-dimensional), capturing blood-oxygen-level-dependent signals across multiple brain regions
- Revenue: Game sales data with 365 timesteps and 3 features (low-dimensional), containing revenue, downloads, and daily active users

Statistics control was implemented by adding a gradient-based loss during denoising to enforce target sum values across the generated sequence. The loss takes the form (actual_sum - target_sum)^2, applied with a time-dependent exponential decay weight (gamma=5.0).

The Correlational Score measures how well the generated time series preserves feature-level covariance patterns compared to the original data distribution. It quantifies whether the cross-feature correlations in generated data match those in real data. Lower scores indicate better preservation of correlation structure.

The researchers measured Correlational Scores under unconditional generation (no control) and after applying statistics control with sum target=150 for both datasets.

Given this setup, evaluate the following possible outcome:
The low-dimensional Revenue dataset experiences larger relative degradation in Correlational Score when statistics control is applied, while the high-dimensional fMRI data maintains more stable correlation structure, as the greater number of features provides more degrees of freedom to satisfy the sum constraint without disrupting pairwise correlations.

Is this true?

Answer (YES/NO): NO